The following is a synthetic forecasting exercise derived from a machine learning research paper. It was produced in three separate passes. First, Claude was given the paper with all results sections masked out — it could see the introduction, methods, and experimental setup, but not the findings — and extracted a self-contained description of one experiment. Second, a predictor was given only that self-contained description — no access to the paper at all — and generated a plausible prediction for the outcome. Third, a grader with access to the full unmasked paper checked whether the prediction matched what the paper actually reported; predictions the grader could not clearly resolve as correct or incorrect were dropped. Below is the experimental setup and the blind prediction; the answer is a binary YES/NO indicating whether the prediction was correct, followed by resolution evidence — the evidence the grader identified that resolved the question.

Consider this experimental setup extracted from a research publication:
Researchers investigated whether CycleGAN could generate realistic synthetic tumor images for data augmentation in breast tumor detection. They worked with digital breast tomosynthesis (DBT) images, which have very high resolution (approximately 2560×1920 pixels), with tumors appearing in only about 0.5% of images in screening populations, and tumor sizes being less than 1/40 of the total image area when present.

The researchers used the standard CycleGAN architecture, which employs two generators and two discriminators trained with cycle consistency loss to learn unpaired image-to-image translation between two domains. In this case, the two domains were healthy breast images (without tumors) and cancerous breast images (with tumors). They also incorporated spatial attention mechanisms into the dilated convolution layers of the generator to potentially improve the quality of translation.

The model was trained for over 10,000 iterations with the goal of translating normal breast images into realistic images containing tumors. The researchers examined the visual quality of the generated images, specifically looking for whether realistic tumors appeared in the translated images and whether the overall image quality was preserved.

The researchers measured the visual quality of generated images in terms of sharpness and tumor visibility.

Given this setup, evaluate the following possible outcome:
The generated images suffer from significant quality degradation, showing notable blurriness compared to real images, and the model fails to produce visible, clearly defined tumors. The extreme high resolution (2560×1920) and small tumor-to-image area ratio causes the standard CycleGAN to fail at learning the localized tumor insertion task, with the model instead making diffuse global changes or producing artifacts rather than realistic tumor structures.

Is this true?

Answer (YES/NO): YES